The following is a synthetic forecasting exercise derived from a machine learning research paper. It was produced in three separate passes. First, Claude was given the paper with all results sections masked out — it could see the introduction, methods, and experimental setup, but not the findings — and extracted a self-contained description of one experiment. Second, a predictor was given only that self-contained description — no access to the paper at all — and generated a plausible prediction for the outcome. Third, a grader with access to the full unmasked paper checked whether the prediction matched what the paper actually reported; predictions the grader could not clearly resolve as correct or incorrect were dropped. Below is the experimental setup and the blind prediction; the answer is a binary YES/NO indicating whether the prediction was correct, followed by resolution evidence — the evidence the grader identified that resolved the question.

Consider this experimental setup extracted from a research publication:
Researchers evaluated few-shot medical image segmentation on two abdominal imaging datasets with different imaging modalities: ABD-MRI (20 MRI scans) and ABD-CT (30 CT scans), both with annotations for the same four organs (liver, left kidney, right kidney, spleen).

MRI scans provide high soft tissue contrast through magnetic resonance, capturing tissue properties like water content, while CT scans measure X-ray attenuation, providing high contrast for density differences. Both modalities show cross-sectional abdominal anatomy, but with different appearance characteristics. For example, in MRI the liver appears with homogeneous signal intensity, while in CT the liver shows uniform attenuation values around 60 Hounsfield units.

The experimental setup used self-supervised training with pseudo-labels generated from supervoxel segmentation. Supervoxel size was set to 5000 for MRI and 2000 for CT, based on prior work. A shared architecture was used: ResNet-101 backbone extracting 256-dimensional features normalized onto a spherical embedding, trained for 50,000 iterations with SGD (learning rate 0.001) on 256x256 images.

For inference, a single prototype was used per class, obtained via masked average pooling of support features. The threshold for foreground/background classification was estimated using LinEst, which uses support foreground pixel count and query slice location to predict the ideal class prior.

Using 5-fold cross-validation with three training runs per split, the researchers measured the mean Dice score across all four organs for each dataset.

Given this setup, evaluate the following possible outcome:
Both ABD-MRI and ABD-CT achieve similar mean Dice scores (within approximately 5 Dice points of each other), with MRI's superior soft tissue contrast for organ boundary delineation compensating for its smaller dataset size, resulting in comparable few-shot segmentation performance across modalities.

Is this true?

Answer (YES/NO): NO